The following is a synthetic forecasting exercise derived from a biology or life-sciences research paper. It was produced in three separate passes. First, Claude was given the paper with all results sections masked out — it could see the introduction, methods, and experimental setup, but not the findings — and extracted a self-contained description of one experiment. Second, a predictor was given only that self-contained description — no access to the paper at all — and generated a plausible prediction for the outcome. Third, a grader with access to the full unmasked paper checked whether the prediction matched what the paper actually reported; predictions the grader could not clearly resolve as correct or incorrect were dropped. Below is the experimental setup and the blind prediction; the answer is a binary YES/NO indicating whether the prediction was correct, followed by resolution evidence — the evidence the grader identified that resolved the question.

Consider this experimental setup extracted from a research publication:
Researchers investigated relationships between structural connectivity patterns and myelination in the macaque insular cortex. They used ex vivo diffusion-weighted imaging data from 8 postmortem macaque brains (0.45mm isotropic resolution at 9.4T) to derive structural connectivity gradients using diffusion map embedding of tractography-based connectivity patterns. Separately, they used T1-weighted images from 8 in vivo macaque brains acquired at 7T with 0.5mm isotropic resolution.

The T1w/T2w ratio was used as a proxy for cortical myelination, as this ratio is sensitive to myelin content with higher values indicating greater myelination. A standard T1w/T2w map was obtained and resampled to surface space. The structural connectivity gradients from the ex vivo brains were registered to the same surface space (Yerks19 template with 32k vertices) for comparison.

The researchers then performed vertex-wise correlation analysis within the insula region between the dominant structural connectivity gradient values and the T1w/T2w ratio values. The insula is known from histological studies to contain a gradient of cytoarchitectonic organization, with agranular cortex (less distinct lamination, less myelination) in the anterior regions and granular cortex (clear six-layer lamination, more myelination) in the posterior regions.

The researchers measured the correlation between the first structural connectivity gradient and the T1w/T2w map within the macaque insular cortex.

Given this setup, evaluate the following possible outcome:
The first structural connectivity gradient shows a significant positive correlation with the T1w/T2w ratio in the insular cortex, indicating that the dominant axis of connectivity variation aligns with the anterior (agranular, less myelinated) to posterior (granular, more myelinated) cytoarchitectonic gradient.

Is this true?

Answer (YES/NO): YES